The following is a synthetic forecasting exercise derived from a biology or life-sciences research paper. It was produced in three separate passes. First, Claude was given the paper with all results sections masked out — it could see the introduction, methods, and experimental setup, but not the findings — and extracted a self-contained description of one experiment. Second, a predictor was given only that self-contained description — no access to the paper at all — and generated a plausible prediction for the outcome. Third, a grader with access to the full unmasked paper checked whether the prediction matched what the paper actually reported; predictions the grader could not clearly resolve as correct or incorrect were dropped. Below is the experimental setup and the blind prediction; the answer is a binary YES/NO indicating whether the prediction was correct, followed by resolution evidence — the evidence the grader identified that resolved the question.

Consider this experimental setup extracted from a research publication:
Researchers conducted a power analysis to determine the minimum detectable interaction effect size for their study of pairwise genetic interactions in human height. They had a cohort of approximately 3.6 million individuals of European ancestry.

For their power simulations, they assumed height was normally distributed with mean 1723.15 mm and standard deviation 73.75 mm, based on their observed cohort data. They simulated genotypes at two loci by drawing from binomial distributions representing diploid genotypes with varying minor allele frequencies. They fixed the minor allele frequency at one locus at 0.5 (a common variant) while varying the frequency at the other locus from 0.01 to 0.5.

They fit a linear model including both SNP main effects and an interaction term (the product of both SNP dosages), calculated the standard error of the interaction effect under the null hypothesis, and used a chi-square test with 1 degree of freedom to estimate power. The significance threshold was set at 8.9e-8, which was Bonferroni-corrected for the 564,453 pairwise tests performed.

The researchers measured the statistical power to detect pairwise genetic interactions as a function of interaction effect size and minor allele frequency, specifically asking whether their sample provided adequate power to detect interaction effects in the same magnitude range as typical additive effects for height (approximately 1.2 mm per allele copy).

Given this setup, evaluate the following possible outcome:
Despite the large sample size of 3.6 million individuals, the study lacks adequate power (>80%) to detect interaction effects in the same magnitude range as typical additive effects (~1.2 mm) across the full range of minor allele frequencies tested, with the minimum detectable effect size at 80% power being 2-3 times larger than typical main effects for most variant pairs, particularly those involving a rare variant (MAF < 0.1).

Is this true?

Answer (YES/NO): NO